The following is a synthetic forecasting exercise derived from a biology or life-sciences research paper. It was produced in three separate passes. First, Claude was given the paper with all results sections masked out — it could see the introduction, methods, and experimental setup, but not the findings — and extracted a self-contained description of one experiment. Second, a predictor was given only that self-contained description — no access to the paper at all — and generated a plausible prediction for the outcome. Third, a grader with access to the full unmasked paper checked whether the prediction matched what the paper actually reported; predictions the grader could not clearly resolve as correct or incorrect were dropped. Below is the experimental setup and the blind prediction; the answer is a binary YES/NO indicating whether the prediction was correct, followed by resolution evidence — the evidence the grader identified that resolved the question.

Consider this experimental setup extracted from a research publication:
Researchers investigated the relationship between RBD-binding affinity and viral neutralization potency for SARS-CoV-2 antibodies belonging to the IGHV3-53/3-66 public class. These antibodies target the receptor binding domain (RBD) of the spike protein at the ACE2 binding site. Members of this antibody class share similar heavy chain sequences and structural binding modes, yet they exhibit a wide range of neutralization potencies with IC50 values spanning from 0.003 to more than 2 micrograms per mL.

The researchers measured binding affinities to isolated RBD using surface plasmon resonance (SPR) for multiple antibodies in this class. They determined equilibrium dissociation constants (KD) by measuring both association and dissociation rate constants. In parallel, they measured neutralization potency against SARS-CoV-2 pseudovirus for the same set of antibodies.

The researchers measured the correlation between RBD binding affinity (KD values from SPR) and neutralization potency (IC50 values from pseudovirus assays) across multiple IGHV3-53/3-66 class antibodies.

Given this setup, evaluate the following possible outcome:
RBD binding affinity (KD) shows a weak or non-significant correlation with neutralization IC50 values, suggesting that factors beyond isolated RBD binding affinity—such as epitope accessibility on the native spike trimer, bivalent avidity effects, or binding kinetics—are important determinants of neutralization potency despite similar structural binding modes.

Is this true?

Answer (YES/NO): YES